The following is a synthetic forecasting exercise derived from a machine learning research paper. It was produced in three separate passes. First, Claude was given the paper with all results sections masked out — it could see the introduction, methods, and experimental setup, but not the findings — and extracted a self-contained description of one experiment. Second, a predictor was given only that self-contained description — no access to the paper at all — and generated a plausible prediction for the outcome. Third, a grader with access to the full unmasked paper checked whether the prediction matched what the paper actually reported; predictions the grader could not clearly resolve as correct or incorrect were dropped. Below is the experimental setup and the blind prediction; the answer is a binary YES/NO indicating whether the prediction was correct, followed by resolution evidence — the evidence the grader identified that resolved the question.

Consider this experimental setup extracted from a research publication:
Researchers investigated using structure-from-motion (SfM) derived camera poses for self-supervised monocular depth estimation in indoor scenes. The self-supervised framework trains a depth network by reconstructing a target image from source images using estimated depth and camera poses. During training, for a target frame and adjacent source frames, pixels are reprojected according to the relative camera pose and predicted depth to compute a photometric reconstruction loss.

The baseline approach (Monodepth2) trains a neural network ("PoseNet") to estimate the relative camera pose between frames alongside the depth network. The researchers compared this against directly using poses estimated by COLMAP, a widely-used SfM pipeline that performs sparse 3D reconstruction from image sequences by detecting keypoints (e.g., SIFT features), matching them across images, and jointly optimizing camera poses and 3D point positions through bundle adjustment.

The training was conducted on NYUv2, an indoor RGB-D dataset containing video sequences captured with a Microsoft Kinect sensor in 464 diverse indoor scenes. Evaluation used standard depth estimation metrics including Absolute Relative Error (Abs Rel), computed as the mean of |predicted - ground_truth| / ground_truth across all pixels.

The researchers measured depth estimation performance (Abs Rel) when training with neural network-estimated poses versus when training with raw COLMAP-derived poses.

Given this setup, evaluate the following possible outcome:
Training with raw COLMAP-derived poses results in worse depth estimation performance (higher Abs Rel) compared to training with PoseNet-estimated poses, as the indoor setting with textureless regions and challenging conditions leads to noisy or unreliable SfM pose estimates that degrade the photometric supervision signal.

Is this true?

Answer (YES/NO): YES